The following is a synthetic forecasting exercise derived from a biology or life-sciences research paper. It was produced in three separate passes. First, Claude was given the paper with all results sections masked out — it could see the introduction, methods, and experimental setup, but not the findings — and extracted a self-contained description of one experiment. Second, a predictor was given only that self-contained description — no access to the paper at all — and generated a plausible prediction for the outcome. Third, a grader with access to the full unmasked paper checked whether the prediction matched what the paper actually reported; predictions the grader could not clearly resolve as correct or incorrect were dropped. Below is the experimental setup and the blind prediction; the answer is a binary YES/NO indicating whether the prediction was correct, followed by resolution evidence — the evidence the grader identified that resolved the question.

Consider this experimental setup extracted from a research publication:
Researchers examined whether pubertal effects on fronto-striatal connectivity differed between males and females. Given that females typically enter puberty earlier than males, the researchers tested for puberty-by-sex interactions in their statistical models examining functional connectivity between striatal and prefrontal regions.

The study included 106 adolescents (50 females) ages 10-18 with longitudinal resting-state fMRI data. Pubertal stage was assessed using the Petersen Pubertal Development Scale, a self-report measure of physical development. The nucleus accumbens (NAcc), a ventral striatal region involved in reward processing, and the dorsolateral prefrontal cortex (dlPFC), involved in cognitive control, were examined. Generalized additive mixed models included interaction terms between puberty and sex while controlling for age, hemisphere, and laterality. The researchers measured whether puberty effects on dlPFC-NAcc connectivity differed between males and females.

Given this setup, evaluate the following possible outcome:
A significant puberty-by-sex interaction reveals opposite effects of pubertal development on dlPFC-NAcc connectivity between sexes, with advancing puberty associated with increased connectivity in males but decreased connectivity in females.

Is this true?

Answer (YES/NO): NO